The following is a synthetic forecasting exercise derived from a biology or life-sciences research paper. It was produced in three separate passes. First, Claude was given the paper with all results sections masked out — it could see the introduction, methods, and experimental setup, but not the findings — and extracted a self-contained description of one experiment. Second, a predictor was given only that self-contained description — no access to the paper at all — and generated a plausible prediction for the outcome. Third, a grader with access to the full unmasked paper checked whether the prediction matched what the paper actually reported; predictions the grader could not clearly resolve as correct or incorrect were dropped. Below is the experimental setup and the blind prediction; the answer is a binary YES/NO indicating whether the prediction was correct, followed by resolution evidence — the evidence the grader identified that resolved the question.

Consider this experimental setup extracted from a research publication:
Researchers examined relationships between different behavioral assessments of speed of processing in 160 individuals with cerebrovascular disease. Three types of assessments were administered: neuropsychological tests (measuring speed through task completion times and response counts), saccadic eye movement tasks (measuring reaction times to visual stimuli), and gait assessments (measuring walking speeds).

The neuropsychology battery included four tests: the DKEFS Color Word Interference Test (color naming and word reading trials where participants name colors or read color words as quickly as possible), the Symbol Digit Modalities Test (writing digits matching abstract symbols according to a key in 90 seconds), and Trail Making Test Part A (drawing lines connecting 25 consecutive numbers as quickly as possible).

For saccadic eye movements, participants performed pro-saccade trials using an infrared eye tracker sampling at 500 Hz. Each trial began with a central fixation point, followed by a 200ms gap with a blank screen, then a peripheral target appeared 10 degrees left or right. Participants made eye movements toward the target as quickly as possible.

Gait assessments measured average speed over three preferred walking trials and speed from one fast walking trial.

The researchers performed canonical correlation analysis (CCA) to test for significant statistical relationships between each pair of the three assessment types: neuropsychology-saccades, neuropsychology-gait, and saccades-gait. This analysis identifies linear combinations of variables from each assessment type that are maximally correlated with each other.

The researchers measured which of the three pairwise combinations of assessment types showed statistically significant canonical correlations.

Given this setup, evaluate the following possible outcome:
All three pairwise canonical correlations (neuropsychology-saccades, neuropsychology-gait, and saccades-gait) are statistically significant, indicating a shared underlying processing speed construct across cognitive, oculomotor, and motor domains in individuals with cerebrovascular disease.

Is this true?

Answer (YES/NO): NO